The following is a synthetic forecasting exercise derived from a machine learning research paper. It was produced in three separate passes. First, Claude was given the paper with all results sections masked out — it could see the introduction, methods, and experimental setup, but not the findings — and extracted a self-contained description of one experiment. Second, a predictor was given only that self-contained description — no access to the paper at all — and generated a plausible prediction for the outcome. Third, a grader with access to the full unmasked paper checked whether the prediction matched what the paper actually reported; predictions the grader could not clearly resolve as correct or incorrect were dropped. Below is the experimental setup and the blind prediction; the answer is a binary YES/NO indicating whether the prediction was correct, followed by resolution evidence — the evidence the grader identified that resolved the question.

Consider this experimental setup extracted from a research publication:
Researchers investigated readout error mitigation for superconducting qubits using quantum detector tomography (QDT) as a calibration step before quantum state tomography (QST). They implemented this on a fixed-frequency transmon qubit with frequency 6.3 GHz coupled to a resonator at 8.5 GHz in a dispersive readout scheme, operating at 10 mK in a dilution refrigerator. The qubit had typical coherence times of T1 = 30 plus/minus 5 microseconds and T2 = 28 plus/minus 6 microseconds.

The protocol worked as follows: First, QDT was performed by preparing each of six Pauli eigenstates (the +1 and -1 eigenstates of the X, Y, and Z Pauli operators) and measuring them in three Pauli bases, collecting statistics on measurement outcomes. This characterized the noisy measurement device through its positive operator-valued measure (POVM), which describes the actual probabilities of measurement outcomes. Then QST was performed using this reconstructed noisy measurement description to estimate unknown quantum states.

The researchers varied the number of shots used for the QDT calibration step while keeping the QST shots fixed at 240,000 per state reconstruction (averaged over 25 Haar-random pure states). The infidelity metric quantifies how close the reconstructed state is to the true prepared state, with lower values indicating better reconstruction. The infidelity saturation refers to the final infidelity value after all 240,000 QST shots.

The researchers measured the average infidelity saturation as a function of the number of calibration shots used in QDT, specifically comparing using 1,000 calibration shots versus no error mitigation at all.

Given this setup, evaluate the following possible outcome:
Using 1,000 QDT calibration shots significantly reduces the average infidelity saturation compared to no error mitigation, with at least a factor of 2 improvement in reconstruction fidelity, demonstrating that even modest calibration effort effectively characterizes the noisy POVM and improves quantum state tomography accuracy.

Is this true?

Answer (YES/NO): YES